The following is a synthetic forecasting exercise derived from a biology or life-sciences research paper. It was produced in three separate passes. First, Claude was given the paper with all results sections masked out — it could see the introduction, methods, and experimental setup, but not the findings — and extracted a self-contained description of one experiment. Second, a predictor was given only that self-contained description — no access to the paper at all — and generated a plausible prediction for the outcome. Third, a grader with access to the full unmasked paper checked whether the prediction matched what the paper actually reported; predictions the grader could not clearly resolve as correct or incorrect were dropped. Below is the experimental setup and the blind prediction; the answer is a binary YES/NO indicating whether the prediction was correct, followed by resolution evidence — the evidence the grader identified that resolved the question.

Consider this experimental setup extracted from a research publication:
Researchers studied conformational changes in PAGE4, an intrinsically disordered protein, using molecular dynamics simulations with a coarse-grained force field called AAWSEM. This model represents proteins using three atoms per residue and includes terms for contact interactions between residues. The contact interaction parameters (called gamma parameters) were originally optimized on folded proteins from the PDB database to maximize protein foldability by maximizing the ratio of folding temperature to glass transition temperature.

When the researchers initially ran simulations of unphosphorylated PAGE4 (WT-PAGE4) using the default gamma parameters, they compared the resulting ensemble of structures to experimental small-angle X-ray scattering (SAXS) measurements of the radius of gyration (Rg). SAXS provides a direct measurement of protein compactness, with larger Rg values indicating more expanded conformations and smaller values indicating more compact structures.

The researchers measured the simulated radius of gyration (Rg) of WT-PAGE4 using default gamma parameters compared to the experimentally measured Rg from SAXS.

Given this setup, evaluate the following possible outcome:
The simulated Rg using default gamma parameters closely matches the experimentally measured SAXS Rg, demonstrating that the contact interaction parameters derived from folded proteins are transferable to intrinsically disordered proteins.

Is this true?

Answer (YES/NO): NO